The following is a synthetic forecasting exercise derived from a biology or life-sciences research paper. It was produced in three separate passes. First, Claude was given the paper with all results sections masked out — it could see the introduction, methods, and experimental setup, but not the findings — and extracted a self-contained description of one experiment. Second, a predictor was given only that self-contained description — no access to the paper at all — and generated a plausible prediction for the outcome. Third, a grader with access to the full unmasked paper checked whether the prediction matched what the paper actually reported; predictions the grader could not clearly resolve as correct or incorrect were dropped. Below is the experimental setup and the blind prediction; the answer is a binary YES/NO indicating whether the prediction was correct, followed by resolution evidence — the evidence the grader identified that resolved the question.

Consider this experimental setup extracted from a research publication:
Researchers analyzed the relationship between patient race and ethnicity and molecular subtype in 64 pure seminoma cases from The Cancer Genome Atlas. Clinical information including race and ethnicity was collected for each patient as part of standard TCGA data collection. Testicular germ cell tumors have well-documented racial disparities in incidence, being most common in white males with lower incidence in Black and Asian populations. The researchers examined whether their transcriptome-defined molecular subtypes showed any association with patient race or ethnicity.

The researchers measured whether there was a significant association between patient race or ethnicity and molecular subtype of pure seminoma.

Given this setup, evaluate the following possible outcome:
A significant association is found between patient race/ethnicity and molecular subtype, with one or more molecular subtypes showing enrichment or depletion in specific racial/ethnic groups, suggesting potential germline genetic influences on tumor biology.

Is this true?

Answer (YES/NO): NO